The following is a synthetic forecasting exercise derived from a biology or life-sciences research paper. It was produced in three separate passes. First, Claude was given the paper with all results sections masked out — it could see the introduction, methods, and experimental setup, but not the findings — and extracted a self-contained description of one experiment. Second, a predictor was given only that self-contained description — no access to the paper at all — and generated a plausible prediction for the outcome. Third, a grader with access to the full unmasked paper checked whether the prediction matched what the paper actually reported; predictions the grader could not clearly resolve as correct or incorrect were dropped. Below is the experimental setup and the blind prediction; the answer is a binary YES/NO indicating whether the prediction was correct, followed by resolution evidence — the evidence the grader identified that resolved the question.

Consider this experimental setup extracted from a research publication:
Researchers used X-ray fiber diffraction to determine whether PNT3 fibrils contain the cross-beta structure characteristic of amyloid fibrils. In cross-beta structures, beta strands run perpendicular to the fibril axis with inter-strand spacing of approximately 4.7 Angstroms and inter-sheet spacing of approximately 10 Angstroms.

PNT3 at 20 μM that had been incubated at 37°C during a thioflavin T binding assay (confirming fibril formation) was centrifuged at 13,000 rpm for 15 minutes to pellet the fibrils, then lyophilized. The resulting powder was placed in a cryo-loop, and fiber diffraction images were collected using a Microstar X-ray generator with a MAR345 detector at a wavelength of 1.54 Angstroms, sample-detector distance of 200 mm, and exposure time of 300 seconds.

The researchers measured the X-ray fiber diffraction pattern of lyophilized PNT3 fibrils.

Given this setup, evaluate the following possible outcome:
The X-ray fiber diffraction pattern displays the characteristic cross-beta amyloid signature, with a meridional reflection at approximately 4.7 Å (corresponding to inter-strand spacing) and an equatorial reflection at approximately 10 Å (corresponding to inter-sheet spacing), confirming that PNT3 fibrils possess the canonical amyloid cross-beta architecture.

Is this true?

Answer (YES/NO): NO